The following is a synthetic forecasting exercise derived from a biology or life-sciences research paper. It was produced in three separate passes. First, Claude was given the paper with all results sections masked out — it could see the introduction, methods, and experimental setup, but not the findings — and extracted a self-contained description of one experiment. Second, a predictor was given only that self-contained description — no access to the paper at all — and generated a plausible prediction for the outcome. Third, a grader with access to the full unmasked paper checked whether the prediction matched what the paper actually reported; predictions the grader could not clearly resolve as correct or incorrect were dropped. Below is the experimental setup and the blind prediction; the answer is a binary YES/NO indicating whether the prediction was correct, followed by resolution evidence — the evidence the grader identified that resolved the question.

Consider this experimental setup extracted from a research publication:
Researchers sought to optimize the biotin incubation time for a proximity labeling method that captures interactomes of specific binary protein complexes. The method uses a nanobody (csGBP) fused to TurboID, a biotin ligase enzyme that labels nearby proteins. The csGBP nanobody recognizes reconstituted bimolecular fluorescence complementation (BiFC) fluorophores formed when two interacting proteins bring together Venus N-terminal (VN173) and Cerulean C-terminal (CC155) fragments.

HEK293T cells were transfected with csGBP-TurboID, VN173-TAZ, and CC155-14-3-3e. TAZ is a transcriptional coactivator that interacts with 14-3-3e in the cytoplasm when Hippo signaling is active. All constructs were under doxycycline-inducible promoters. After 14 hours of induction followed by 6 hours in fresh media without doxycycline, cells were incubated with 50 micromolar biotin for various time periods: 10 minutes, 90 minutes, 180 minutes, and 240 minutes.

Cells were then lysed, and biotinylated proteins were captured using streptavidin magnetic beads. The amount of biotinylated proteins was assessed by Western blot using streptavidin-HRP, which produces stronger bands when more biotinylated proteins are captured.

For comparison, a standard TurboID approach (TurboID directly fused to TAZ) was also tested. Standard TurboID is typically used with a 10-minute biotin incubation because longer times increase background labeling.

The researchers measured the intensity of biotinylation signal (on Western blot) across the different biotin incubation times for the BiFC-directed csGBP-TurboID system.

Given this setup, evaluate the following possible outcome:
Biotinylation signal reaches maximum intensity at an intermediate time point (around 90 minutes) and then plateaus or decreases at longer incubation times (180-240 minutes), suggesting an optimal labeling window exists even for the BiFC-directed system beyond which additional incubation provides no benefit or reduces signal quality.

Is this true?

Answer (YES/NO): NO